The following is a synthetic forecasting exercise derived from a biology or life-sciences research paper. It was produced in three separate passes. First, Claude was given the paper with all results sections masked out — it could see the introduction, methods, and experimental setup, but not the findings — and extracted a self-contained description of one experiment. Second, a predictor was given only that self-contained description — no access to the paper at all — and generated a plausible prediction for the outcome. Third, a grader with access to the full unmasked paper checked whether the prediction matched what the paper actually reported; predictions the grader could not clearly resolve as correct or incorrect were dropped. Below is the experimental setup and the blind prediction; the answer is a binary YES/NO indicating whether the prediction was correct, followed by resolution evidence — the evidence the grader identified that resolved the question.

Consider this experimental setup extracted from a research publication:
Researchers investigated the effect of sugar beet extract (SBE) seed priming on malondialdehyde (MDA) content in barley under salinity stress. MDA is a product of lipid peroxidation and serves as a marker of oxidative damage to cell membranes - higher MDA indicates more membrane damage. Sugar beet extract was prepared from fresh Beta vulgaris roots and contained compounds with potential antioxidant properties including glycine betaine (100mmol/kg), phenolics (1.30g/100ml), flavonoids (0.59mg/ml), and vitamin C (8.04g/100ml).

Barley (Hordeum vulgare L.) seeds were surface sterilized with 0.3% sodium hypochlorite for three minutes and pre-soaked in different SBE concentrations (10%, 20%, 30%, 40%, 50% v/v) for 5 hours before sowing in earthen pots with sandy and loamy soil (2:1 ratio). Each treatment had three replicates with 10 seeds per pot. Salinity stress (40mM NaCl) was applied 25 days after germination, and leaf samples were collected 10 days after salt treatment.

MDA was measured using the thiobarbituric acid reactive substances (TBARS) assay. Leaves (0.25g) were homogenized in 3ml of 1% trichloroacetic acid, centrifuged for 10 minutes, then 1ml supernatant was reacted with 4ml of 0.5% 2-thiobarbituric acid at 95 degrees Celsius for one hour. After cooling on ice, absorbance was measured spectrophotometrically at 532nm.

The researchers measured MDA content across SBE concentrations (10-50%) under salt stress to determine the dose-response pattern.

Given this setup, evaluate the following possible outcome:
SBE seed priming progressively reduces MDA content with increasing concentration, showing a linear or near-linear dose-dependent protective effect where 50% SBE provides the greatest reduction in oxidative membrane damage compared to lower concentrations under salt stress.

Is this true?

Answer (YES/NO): NO